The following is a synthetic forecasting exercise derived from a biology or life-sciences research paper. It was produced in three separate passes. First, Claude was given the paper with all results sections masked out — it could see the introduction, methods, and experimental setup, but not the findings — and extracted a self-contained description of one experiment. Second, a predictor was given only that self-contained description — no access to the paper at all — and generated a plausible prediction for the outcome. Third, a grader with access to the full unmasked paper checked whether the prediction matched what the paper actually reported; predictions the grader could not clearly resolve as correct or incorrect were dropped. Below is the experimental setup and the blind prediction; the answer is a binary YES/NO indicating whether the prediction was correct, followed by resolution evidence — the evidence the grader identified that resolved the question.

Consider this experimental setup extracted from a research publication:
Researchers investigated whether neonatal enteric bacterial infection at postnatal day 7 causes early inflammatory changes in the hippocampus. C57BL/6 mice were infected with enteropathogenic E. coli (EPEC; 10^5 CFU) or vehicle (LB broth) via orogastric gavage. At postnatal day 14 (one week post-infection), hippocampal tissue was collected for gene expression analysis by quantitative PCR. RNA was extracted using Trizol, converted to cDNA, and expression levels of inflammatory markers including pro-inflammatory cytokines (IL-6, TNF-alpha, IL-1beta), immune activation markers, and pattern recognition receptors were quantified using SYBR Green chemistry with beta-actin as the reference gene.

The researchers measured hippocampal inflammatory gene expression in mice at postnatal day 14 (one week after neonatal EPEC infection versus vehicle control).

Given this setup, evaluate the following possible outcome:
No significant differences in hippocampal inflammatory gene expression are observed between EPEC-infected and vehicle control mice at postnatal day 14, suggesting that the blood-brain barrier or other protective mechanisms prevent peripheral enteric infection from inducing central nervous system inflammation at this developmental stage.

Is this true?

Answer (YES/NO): NO